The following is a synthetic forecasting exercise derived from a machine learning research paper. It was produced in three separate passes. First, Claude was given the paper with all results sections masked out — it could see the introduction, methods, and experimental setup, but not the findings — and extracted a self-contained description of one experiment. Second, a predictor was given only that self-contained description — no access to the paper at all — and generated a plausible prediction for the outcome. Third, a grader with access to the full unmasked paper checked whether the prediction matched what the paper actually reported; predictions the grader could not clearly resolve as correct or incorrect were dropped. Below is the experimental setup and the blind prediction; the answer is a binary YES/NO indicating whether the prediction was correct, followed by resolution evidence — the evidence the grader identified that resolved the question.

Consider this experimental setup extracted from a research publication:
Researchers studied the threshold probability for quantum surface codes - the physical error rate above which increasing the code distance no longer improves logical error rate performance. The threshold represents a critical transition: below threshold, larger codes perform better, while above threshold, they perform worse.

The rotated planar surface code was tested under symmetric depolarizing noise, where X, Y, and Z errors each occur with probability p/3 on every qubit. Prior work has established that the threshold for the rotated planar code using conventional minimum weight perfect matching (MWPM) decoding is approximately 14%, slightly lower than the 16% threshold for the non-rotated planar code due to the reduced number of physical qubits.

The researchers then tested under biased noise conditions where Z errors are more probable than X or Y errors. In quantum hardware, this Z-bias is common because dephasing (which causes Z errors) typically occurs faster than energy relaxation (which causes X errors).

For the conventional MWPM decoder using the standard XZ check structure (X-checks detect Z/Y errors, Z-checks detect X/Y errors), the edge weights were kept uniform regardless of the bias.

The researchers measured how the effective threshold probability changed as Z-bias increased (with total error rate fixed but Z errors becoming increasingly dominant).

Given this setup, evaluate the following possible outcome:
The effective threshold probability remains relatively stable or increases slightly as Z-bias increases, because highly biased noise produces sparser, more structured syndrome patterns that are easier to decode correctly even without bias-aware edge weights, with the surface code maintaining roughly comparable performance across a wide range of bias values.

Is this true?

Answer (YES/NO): NO